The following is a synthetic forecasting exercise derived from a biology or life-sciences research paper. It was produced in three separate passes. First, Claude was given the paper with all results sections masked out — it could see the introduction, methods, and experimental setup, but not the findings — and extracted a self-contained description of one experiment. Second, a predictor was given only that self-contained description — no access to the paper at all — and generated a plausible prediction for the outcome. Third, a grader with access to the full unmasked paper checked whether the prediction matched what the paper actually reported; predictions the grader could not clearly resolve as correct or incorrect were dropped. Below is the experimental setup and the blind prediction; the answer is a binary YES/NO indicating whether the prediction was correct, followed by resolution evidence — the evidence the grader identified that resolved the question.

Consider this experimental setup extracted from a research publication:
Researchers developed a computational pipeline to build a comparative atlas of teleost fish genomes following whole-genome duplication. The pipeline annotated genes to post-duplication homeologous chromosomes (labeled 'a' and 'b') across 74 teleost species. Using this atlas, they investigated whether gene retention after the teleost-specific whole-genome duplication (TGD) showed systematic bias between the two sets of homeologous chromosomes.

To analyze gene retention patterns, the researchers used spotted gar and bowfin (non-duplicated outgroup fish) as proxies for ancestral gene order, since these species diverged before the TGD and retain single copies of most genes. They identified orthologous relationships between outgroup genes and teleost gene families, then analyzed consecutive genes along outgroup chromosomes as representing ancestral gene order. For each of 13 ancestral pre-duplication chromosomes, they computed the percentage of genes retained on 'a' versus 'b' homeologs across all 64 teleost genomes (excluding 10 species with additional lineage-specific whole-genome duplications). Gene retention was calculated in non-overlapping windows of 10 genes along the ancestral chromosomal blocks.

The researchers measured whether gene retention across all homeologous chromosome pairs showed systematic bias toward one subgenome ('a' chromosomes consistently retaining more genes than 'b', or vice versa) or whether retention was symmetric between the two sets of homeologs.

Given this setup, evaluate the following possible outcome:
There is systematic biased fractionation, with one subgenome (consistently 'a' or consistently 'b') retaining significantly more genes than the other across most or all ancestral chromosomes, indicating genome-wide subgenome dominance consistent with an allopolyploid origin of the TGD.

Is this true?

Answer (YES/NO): NO